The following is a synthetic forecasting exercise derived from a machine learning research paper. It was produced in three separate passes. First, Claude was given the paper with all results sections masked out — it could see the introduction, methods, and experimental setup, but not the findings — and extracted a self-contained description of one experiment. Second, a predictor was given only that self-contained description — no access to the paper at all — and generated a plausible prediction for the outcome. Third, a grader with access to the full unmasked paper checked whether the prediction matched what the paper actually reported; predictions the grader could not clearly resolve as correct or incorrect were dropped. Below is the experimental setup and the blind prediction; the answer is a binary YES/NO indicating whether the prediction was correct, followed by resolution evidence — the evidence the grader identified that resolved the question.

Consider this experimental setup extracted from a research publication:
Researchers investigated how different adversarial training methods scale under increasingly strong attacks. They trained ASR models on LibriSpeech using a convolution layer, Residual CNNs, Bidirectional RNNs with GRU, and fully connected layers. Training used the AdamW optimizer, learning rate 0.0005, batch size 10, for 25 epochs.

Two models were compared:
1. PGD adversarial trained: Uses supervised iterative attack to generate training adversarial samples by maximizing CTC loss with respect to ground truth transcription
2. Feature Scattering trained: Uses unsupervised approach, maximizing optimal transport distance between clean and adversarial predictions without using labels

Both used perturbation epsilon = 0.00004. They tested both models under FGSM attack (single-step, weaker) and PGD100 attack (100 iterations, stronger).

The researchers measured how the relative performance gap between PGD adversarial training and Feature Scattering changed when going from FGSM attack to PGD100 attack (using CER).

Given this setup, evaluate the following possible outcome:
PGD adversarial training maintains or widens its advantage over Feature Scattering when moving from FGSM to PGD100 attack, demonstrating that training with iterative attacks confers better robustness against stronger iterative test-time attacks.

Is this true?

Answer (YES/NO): YES